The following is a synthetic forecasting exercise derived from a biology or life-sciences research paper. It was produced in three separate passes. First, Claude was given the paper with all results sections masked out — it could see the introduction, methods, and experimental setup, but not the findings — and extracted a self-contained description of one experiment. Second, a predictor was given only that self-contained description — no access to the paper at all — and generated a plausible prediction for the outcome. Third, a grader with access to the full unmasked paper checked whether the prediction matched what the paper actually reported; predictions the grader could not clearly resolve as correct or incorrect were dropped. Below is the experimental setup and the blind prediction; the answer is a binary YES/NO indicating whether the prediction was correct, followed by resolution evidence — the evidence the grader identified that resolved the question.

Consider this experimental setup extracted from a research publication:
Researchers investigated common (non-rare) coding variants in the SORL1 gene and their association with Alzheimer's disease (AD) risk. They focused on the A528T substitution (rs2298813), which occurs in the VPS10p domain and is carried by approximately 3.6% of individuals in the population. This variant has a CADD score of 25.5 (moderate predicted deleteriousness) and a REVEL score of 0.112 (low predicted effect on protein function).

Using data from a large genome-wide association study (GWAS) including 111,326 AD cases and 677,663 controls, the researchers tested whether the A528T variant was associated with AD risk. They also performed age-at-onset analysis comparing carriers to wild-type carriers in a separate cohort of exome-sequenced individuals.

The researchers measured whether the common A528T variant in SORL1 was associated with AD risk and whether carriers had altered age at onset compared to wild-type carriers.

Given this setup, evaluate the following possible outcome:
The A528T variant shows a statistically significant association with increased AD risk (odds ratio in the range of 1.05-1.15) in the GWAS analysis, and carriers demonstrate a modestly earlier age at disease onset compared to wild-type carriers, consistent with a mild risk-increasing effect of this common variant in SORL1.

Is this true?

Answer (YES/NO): NO